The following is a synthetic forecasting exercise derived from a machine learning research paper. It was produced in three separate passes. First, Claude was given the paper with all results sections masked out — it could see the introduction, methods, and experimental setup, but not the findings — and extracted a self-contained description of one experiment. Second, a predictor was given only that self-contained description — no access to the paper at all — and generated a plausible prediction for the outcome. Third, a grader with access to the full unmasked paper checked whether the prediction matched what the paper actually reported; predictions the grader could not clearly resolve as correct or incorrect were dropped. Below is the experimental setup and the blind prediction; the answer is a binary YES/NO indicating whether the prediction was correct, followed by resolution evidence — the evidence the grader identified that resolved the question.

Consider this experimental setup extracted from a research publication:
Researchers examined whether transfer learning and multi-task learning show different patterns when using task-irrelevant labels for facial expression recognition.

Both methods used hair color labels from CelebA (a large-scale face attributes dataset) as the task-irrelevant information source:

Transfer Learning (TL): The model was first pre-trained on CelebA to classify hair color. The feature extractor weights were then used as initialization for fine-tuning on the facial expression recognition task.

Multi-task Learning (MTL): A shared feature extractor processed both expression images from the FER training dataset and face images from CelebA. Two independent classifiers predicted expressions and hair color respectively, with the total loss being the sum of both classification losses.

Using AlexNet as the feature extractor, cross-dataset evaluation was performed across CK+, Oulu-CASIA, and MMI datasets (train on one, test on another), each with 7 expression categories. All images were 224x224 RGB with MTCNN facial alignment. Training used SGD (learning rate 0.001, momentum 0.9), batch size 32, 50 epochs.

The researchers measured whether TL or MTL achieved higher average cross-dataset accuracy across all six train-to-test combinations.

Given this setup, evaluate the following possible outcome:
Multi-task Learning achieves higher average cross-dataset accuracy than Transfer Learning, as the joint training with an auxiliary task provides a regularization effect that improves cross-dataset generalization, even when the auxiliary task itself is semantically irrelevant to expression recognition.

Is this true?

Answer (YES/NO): NO